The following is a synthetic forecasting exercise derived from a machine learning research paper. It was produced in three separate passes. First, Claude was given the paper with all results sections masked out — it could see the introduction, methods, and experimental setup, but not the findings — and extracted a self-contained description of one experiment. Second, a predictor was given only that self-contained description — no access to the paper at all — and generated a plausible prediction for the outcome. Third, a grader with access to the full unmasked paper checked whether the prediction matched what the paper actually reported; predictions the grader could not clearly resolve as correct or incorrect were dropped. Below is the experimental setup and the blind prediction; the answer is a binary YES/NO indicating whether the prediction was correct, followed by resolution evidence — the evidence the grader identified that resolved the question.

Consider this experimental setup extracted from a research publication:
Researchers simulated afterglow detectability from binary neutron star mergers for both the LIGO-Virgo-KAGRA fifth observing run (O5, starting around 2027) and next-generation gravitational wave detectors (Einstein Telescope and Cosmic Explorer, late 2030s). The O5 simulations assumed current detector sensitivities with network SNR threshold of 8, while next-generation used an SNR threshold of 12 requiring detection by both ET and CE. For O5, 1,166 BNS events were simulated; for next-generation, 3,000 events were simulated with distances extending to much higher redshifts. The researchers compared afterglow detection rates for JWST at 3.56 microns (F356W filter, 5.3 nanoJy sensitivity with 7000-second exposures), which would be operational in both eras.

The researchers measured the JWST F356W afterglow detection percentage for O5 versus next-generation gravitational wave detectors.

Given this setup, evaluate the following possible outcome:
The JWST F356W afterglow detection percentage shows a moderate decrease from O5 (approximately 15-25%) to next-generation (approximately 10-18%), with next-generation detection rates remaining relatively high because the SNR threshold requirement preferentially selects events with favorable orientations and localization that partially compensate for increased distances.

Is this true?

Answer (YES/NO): NO